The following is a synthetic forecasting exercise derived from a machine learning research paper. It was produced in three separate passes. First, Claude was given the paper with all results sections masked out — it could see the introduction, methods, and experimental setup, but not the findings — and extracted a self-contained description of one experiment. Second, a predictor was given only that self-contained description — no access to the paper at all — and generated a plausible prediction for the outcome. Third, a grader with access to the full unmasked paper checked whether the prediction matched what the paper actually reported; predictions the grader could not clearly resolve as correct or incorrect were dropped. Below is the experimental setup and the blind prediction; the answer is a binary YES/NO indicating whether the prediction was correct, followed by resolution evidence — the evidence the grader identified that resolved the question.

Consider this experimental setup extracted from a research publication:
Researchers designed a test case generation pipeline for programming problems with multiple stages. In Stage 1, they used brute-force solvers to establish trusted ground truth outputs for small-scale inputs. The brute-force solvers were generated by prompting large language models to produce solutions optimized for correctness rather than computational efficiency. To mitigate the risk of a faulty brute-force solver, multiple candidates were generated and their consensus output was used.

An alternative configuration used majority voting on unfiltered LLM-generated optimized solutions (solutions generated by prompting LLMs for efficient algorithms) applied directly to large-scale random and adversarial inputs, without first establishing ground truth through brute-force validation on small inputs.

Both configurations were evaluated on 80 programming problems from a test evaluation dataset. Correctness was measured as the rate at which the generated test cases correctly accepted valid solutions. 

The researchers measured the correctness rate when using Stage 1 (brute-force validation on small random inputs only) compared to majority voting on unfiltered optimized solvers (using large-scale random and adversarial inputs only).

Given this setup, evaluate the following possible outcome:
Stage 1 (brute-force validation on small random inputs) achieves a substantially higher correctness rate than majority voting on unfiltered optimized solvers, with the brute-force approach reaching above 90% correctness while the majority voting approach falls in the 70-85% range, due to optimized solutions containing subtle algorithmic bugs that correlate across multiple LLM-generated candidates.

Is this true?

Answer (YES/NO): NO